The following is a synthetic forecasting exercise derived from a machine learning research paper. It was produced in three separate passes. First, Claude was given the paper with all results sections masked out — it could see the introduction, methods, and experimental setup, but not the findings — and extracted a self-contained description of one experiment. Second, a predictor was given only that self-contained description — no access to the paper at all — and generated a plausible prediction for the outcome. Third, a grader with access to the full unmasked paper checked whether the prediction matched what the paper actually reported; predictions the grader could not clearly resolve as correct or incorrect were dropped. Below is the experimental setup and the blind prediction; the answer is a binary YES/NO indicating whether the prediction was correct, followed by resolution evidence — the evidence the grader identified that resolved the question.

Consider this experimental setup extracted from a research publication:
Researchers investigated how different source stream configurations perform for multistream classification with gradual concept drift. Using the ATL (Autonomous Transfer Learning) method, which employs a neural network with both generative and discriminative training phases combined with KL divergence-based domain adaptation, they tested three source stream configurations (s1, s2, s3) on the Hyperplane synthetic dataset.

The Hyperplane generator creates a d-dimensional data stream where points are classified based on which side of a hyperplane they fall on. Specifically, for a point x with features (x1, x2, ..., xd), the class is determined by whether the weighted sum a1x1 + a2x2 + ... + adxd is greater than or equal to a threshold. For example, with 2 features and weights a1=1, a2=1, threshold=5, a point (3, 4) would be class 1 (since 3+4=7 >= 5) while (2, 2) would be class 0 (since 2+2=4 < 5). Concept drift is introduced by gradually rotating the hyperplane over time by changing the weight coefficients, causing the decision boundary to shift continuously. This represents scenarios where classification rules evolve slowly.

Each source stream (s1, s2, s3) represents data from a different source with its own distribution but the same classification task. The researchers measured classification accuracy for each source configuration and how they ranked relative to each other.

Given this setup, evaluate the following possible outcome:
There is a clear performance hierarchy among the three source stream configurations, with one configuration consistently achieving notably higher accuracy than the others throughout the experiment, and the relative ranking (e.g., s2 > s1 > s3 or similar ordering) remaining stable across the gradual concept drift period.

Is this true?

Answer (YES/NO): NO